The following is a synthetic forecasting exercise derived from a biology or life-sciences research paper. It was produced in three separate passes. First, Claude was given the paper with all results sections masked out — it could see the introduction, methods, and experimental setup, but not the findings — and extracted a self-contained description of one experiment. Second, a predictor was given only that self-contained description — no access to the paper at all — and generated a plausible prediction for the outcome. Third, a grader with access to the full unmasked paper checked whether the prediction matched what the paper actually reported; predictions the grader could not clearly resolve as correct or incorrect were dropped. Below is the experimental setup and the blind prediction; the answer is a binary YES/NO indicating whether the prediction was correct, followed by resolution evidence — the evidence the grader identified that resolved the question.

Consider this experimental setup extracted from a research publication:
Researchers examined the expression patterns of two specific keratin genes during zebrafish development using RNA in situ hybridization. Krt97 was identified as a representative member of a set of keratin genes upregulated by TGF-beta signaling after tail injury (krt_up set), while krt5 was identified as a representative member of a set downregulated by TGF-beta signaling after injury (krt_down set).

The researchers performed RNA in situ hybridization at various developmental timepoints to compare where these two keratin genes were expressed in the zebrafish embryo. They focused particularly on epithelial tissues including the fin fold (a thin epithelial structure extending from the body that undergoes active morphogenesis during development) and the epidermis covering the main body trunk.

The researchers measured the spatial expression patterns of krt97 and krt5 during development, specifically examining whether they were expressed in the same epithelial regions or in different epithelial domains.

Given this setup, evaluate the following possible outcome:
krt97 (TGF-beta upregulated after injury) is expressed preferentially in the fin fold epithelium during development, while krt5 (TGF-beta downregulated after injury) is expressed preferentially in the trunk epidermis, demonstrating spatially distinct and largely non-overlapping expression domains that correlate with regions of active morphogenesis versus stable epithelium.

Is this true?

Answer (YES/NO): YES